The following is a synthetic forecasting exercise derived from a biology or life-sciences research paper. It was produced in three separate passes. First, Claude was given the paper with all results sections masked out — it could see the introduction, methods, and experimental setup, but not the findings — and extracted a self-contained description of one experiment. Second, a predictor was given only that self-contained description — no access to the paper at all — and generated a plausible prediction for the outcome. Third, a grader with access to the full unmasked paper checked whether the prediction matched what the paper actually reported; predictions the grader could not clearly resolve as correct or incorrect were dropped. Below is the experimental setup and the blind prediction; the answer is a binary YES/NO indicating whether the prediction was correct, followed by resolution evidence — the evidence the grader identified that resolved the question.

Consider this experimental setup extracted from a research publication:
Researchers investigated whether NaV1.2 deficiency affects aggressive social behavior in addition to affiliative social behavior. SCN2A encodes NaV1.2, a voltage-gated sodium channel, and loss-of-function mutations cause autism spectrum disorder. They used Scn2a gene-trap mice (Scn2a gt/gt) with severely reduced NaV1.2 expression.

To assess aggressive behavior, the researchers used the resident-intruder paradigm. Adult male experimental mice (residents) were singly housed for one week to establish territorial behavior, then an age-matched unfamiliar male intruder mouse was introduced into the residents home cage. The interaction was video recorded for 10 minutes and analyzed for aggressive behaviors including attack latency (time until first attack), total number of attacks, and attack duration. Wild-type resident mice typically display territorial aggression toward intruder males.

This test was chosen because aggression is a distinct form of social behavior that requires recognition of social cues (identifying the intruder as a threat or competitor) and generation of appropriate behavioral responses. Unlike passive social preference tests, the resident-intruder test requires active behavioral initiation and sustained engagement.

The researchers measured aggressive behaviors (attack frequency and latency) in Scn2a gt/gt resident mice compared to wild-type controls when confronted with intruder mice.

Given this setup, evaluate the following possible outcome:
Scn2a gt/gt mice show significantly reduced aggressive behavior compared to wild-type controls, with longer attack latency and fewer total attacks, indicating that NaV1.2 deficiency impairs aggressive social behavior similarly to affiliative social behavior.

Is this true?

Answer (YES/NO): YES